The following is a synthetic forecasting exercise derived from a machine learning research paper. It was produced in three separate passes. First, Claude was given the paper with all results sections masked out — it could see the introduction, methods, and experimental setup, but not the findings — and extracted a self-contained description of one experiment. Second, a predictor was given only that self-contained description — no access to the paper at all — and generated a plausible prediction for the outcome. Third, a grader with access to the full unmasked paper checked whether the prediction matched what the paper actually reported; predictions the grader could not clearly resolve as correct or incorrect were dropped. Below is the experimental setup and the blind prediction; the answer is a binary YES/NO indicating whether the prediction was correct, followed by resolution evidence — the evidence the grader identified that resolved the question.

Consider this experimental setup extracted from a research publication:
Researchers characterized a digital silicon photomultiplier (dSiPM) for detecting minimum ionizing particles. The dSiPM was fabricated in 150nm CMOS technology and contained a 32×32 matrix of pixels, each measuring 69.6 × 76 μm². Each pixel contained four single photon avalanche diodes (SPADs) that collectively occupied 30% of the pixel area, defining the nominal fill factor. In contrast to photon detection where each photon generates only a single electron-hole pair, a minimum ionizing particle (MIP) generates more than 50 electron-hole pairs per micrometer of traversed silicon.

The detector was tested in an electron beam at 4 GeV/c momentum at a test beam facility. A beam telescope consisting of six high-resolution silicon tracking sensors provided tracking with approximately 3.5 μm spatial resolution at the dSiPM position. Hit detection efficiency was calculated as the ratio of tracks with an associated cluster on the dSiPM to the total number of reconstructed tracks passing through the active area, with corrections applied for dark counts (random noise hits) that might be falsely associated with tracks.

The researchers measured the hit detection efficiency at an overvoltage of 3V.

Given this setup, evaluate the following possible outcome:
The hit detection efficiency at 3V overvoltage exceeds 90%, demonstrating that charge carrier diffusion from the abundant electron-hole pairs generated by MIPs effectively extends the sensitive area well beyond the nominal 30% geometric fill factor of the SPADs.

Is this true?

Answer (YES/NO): NO